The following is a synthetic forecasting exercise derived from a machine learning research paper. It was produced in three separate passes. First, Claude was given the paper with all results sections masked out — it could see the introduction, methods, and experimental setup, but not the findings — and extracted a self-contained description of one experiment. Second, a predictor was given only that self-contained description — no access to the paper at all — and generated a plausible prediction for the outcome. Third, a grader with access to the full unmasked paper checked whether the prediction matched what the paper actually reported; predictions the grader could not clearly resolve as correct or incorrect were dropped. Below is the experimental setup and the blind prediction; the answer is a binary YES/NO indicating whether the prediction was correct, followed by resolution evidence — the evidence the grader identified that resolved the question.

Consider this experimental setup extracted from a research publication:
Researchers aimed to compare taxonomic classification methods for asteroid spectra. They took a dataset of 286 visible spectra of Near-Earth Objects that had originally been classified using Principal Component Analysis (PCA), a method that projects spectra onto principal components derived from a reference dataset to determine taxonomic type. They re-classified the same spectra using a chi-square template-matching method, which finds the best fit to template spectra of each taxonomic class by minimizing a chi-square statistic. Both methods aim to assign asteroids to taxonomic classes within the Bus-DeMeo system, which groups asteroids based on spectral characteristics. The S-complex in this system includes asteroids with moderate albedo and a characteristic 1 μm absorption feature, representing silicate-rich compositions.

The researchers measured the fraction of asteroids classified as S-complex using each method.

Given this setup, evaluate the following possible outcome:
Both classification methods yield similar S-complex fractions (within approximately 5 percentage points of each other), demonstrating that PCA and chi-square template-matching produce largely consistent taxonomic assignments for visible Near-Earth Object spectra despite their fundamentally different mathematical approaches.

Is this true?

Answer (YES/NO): NO